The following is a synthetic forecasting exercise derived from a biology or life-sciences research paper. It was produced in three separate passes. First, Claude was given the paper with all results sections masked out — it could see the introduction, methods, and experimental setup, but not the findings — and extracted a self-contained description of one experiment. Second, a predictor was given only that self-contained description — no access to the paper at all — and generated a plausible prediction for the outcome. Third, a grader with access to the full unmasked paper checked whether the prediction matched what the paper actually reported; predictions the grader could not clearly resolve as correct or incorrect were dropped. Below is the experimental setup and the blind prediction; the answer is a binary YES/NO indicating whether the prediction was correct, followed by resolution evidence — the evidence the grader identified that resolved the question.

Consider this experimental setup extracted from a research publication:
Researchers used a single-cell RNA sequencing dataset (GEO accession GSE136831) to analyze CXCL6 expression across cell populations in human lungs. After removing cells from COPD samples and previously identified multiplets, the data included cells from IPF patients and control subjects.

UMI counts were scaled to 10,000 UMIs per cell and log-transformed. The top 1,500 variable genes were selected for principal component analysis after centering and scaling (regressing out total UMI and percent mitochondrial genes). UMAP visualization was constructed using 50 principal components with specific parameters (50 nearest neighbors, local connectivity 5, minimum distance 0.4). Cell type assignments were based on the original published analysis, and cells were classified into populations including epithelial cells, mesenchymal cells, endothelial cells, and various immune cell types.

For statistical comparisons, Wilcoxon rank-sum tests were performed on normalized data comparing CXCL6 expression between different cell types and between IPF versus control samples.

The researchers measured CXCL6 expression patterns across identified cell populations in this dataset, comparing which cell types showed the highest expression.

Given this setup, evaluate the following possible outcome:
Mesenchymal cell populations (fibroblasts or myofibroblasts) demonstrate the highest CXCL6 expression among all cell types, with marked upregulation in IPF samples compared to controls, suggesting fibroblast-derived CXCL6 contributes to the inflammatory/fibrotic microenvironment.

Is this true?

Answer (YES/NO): NO